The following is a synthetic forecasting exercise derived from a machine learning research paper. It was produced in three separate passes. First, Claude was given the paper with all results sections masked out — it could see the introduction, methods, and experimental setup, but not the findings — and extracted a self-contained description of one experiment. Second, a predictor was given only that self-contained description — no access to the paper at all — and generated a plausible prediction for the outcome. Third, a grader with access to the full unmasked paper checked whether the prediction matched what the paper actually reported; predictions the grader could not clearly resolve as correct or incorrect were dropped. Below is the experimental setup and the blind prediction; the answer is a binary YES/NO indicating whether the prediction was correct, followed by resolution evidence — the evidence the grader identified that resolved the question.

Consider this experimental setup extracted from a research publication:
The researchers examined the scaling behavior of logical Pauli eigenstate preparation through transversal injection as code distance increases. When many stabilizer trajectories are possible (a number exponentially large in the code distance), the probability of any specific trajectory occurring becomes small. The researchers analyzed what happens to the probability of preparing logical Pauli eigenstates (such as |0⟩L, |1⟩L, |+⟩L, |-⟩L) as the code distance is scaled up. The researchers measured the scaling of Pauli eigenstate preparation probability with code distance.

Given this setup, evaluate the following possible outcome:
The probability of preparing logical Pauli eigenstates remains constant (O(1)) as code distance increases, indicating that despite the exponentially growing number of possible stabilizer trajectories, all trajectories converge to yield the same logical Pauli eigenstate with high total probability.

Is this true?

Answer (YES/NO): NO